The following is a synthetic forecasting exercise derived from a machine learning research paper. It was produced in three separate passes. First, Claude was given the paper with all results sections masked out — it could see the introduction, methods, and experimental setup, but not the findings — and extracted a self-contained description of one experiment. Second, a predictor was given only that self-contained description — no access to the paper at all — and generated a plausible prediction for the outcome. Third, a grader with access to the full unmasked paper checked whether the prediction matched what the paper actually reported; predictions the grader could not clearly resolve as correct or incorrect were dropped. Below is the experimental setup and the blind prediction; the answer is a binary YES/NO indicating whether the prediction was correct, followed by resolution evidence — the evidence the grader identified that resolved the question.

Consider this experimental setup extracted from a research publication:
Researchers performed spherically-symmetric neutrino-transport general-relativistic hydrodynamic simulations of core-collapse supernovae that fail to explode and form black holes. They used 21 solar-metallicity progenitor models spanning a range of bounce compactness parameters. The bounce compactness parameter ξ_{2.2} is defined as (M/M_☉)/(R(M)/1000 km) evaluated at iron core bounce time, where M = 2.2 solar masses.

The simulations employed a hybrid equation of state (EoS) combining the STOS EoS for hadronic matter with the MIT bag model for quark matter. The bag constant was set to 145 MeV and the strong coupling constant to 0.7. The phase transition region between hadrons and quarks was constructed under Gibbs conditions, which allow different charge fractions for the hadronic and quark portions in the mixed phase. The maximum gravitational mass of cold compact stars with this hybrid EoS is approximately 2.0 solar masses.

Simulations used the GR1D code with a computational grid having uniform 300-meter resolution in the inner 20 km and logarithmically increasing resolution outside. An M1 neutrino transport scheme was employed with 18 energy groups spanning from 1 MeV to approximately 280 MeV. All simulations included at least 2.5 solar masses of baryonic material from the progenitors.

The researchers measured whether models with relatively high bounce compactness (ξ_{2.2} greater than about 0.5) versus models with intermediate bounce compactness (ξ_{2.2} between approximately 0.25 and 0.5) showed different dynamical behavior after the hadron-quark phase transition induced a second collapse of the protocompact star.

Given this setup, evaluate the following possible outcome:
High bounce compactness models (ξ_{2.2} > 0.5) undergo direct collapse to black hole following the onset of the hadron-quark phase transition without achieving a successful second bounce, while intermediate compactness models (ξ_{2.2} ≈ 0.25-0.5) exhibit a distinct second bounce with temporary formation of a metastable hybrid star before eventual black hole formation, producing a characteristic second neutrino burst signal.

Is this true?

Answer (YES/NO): YES